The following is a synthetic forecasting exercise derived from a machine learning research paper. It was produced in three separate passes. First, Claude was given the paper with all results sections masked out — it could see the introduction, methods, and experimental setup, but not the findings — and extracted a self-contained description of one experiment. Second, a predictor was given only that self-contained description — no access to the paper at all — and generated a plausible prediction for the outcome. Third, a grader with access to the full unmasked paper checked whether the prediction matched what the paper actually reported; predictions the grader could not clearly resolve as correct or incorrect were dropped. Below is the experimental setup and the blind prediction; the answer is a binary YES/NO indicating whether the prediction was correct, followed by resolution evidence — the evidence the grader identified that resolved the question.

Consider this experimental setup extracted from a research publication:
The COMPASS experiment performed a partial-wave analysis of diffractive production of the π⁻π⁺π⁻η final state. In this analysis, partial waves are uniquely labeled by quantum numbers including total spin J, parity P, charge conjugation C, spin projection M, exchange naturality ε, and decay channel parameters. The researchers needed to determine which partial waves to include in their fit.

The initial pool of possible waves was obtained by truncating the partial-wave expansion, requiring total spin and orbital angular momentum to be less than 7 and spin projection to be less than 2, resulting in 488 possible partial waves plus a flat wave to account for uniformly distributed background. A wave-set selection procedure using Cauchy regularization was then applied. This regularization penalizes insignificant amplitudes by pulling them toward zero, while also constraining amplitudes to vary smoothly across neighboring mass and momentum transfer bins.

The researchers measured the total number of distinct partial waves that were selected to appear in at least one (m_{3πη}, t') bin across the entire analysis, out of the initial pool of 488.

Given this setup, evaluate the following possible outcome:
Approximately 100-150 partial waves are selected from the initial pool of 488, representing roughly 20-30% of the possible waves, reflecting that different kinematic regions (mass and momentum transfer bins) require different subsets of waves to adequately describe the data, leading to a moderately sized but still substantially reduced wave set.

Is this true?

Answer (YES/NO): NO